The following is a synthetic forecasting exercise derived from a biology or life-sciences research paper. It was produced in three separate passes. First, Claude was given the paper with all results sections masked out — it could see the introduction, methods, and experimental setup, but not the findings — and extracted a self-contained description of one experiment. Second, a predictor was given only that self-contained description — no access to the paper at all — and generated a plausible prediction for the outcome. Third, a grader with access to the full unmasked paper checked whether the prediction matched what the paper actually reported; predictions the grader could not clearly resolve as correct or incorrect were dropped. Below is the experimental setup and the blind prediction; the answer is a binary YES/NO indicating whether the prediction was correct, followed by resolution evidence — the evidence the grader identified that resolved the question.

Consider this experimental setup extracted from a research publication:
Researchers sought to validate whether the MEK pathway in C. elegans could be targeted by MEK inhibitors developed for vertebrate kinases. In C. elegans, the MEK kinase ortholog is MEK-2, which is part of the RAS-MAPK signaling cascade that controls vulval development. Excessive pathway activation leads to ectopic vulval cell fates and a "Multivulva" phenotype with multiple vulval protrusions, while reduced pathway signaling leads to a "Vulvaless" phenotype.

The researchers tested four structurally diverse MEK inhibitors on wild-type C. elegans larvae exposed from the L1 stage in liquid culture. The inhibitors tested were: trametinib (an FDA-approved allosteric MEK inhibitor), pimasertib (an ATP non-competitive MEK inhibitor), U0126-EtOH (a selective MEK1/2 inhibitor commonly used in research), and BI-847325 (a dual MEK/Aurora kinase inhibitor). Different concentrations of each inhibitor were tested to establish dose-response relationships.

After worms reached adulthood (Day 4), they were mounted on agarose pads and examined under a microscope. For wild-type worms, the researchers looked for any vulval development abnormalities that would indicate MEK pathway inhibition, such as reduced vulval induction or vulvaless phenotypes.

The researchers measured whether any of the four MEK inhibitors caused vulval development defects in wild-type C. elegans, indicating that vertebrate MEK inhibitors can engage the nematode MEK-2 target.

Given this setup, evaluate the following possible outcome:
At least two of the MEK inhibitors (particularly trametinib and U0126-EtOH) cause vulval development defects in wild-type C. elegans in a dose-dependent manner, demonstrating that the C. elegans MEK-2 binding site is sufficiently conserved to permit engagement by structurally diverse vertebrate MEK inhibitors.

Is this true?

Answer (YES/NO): YES